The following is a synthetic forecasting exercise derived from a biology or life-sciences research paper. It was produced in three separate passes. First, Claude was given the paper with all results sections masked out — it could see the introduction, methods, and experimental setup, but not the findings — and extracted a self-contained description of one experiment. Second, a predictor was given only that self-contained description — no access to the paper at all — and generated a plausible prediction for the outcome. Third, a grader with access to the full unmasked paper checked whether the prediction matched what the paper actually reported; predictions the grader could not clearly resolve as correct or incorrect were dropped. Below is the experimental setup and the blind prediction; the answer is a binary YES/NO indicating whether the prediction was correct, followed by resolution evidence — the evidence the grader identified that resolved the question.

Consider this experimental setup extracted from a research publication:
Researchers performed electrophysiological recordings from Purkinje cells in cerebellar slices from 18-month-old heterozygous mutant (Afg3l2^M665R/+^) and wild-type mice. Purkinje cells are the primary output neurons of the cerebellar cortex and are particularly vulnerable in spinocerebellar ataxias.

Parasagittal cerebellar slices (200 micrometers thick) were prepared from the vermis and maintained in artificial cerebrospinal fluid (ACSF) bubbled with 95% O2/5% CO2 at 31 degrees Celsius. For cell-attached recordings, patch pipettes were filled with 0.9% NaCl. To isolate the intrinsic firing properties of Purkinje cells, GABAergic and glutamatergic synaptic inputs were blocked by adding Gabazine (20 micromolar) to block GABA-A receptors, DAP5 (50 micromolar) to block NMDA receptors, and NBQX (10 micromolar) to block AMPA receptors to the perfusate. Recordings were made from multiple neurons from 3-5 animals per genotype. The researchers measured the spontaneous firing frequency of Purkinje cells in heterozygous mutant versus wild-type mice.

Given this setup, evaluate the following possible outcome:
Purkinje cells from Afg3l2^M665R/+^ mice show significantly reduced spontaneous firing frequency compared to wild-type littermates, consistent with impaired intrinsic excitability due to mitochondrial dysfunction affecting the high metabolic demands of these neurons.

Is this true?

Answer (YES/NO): NO